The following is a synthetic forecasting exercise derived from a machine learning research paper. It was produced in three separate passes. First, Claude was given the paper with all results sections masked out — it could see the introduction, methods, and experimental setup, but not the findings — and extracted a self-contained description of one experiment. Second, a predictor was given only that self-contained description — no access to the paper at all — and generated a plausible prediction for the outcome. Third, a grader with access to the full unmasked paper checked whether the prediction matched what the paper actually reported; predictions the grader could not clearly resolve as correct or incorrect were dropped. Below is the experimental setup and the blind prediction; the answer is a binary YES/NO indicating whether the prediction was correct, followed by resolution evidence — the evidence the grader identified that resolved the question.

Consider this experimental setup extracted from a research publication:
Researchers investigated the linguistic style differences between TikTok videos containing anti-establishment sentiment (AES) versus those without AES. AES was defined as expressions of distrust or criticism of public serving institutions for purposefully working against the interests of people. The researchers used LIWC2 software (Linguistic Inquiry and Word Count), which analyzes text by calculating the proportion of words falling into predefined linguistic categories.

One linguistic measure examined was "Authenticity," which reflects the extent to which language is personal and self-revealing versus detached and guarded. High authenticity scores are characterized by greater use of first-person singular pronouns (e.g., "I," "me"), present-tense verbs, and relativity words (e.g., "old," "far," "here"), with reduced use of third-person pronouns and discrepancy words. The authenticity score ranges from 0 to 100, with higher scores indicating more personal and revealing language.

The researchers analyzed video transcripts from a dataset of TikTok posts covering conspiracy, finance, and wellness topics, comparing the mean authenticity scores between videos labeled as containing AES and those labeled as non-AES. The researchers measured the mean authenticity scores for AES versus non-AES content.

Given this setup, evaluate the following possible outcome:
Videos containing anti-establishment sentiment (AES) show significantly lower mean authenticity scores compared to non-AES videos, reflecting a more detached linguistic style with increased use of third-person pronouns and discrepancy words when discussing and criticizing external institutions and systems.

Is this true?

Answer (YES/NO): YES